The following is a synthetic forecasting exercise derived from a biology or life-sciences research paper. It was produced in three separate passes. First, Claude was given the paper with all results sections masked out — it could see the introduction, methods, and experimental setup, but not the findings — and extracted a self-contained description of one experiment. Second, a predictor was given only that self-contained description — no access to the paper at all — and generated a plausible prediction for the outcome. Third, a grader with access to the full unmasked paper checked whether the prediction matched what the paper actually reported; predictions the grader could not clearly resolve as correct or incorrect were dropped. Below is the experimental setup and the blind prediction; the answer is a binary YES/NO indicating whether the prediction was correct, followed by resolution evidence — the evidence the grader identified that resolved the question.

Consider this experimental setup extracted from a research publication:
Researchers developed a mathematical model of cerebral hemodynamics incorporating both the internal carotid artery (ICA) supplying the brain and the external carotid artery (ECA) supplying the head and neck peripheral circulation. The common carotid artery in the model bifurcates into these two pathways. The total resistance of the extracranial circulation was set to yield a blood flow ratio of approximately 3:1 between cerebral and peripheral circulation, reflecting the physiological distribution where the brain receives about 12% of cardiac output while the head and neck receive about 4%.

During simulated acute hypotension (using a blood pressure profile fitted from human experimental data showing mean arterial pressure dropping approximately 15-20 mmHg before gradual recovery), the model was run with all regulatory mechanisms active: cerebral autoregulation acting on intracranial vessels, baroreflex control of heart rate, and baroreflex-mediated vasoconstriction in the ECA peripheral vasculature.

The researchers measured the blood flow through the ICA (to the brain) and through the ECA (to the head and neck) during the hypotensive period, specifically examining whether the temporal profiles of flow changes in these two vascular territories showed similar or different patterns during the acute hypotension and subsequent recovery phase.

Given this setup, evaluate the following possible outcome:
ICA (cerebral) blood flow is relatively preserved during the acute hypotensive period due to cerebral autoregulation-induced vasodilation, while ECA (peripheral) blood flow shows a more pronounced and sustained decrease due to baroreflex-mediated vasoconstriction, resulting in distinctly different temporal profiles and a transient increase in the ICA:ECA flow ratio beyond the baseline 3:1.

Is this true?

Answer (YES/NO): NO